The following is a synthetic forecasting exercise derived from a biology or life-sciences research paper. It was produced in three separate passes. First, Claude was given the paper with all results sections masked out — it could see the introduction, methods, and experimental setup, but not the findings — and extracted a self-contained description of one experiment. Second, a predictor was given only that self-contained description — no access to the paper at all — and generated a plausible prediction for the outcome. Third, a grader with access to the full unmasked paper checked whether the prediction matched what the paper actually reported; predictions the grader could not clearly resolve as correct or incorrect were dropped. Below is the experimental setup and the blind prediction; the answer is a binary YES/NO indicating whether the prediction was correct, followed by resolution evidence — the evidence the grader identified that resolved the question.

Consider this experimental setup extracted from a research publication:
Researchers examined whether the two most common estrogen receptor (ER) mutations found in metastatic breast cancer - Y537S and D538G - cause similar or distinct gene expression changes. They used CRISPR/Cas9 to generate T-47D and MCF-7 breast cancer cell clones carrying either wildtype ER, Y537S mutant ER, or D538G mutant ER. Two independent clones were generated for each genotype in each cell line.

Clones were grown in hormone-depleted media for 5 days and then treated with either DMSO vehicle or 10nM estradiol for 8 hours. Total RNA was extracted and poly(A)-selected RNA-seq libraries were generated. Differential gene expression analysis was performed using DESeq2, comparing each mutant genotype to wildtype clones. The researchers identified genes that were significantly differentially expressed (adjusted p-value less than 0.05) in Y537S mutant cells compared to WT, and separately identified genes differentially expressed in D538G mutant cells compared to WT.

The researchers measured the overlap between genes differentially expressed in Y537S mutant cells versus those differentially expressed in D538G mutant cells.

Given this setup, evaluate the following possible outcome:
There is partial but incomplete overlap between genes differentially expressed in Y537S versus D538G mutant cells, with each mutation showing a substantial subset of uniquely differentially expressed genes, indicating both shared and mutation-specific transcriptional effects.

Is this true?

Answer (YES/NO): YES